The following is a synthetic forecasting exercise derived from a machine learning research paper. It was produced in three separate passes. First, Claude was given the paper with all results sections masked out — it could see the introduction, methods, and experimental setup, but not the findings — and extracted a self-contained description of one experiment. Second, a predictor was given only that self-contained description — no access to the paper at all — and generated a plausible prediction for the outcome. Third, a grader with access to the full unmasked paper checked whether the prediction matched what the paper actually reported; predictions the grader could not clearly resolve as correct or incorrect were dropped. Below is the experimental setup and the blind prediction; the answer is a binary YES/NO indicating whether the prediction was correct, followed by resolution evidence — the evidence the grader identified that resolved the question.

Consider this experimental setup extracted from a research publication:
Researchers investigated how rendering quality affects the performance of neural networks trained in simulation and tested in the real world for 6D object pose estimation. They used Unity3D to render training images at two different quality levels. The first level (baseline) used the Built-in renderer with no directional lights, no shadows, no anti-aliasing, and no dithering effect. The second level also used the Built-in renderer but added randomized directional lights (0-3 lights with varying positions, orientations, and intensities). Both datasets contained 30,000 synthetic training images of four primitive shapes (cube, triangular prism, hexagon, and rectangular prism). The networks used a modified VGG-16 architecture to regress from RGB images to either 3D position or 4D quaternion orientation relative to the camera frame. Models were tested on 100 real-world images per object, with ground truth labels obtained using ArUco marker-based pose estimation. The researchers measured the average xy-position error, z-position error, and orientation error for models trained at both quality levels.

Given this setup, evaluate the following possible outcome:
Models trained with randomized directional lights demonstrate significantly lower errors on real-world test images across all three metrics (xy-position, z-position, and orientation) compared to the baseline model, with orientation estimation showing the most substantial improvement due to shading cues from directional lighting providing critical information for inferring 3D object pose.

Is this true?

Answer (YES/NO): NO